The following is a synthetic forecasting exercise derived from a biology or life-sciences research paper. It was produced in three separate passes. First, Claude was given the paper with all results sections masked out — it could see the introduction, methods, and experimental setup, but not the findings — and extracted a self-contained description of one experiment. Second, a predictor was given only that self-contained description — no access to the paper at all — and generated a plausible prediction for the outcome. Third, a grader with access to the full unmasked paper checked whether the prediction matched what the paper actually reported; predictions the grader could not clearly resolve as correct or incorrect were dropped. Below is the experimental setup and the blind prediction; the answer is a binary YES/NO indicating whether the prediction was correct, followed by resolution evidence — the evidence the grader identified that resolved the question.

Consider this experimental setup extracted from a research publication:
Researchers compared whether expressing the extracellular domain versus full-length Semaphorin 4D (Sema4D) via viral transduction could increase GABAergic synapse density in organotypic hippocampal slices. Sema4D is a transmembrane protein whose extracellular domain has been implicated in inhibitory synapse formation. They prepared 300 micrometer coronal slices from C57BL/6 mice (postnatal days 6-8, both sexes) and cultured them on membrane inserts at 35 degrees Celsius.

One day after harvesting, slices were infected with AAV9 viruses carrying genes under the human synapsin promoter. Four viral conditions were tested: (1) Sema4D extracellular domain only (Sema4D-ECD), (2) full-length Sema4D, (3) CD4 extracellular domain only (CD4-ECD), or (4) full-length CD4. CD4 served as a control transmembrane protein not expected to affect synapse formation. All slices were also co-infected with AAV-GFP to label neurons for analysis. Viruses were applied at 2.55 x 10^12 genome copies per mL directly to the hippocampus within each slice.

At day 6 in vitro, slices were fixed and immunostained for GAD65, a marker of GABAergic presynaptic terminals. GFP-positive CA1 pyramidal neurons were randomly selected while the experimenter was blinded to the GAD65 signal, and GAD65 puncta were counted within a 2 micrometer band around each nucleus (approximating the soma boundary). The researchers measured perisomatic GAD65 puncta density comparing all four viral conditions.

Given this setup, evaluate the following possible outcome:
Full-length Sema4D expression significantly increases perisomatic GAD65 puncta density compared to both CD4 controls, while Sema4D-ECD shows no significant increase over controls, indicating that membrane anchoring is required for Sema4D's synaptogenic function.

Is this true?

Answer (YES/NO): NO